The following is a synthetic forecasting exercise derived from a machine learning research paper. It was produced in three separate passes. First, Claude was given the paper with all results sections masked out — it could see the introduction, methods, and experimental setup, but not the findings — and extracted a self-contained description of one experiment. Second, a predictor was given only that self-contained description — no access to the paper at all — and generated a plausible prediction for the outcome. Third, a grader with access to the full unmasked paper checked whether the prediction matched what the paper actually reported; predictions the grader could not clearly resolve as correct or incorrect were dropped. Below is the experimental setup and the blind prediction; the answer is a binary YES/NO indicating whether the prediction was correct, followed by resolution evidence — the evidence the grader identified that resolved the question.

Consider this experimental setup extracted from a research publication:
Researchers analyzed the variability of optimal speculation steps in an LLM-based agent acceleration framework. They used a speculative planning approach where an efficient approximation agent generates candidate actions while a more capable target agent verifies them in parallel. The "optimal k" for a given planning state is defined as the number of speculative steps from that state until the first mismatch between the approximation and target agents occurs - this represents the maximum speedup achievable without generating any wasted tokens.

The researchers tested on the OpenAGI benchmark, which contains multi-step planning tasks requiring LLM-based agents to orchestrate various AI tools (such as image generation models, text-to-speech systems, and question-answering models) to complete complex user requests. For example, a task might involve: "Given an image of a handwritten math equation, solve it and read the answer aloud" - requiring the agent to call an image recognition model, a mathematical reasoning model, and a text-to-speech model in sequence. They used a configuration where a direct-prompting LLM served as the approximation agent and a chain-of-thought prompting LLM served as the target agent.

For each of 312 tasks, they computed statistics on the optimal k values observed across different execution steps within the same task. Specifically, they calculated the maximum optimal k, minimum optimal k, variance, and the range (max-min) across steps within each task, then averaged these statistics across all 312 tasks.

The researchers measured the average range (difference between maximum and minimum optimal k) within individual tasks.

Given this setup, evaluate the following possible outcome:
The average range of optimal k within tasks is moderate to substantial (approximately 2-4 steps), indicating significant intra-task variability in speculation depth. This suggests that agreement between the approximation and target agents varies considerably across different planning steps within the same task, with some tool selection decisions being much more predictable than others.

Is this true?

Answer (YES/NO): NO